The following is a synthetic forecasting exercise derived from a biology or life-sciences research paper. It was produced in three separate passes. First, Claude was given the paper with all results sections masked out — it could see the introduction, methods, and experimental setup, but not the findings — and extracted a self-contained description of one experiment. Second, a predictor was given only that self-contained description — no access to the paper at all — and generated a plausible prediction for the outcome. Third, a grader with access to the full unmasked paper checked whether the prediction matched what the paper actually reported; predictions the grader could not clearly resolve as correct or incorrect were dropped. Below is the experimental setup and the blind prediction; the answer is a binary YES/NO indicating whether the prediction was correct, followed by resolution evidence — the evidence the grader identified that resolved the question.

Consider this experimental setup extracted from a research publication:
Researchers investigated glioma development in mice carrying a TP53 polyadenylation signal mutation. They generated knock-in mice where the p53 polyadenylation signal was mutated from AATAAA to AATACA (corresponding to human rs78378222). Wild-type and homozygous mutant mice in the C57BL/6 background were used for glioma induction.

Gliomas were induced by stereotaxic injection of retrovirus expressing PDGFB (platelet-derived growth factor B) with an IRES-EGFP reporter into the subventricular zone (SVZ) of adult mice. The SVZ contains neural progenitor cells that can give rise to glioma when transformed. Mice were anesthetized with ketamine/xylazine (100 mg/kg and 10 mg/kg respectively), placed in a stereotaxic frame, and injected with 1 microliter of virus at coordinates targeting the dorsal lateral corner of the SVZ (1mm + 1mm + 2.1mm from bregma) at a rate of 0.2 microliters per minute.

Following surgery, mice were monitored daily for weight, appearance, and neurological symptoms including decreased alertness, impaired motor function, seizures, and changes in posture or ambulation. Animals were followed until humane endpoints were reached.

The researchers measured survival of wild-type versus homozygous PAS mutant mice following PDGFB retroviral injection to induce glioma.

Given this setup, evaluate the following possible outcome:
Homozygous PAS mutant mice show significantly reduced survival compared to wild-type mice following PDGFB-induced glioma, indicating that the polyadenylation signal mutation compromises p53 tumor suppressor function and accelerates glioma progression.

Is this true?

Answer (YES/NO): YES